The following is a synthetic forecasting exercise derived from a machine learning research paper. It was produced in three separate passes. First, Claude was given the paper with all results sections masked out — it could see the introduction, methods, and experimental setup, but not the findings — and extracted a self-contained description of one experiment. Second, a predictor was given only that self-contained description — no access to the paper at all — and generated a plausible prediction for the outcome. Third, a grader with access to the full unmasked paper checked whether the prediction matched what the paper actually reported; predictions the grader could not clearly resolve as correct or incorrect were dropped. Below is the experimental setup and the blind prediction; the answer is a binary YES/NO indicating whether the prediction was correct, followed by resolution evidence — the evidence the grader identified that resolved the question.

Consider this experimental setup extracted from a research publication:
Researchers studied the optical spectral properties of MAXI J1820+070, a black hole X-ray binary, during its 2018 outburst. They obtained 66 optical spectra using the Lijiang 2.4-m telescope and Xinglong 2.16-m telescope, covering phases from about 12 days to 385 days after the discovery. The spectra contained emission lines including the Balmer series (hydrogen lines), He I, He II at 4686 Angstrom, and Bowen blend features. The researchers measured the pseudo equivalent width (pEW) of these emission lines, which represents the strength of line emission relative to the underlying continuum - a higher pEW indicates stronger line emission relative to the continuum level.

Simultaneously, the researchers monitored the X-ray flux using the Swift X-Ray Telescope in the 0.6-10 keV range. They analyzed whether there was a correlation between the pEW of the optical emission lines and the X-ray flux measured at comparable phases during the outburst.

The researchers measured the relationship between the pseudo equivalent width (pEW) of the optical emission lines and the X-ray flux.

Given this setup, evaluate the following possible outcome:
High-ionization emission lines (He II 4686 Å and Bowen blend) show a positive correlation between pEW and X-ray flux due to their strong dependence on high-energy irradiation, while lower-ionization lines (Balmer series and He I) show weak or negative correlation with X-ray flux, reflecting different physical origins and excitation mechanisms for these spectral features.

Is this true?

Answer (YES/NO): NO